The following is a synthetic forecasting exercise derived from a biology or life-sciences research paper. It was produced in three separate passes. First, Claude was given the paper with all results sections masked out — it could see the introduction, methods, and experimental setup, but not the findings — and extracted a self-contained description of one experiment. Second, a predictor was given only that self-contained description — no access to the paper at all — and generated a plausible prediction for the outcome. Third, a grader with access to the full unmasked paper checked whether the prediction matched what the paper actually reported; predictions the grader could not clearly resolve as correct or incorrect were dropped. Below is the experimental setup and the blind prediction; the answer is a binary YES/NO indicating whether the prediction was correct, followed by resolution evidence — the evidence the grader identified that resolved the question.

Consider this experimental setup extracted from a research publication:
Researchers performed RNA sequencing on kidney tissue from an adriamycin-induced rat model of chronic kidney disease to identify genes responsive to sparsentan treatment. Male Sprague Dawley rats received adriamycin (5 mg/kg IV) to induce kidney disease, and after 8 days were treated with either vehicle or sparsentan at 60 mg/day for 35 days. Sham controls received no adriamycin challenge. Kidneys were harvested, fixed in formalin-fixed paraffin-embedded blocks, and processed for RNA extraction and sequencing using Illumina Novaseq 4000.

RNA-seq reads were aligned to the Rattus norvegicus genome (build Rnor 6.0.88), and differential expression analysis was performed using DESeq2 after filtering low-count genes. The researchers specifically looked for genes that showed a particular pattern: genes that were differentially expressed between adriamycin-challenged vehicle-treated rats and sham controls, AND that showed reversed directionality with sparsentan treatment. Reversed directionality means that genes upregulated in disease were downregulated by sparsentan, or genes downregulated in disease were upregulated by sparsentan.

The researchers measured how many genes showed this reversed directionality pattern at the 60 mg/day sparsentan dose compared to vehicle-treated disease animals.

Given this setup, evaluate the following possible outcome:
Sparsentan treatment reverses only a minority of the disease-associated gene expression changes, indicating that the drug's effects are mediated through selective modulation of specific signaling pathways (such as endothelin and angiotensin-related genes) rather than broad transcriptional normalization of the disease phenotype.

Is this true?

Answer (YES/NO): NO